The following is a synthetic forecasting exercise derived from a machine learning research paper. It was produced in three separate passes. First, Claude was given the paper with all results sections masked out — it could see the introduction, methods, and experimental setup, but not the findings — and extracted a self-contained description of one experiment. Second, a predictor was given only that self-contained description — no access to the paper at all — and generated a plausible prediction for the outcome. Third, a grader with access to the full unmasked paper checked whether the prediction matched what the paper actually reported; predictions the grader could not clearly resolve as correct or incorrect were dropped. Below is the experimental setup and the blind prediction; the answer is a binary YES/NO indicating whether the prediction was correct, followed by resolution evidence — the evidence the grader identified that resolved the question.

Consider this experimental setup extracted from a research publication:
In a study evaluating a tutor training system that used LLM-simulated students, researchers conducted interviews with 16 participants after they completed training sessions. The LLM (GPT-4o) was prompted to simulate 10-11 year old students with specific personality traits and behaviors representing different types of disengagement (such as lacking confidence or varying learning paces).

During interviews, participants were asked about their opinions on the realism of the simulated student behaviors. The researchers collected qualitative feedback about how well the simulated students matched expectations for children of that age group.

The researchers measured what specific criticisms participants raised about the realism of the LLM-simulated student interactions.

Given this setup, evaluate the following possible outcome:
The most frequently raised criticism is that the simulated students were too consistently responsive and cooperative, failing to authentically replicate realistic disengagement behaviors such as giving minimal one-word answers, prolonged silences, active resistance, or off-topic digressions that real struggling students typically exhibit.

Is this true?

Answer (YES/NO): NO